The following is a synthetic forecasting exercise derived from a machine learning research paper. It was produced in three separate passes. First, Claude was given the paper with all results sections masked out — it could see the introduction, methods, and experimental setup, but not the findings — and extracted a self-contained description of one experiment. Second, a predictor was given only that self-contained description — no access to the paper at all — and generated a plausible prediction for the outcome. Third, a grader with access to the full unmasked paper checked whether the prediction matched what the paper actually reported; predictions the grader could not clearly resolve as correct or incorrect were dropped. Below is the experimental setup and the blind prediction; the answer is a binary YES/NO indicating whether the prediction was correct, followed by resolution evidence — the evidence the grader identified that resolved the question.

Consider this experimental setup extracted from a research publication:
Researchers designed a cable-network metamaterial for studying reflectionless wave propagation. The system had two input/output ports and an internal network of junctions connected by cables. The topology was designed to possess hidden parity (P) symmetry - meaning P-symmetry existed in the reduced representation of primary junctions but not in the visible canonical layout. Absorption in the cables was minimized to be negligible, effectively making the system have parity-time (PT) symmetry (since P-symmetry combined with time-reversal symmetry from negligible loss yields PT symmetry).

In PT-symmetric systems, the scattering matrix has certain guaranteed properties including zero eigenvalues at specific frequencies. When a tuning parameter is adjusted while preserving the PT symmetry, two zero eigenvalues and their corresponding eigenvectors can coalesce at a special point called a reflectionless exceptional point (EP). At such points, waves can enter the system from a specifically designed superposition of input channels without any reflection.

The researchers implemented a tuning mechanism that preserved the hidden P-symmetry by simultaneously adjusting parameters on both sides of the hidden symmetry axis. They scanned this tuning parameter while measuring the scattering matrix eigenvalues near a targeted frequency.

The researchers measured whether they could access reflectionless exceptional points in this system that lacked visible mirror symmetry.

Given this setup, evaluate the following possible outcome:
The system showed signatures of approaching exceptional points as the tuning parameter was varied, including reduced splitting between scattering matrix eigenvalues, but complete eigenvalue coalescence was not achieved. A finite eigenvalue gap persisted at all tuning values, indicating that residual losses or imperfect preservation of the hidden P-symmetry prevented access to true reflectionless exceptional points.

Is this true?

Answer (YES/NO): YES